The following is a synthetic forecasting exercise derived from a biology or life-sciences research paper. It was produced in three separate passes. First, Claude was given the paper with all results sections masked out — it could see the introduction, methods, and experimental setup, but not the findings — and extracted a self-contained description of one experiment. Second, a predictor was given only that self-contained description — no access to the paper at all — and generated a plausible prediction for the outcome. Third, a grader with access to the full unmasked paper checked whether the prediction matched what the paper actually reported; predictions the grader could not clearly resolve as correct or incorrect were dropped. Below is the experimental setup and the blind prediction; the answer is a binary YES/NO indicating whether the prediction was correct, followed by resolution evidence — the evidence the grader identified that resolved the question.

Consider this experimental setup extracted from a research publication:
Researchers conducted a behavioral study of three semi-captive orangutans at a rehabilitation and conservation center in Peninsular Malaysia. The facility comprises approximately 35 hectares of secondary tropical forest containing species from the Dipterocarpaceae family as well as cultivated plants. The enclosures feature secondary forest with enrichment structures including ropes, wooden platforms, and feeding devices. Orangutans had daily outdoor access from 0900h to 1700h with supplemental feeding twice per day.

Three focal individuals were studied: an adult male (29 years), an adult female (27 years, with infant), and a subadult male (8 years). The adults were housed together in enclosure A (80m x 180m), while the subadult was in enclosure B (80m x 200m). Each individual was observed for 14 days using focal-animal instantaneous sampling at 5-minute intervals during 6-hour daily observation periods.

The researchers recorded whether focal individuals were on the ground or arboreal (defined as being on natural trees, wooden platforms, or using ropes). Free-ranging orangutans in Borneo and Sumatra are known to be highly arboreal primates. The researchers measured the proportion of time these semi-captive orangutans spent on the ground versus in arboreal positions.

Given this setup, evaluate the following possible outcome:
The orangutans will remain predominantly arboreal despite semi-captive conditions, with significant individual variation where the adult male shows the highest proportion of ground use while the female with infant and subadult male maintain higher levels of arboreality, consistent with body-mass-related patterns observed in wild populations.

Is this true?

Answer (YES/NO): NO